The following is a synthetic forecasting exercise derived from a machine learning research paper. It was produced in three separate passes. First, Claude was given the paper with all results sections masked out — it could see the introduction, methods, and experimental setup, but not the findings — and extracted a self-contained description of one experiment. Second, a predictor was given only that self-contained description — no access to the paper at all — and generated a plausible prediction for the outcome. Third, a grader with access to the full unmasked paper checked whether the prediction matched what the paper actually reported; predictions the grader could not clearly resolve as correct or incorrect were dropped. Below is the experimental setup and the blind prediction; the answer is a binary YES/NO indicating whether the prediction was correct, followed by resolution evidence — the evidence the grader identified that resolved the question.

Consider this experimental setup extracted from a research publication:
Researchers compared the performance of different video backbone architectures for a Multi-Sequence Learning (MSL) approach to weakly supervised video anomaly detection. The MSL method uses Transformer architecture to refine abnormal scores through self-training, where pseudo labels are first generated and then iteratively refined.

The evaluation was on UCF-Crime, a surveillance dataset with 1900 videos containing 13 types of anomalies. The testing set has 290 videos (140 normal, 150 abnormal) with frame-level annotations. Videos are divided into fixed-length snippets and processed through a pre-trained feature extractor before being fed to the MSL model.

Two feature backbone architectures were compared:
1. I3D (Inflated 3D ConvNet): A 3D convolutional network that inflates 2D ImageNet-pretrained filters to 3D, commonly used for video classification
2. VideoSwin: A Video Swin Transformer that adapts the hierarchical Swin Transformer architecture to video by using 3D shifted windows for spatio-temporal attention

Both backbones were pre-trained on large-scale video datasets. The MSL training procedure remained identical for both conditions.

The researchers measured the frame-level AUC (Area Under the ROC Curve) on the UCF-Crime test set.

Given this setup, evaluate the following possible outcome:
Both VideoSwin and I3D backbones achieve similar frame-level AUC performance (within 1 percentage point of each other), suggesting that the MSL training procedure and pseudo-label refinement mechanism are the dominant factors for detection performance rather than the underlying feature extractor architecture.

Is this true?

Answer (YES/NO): YES